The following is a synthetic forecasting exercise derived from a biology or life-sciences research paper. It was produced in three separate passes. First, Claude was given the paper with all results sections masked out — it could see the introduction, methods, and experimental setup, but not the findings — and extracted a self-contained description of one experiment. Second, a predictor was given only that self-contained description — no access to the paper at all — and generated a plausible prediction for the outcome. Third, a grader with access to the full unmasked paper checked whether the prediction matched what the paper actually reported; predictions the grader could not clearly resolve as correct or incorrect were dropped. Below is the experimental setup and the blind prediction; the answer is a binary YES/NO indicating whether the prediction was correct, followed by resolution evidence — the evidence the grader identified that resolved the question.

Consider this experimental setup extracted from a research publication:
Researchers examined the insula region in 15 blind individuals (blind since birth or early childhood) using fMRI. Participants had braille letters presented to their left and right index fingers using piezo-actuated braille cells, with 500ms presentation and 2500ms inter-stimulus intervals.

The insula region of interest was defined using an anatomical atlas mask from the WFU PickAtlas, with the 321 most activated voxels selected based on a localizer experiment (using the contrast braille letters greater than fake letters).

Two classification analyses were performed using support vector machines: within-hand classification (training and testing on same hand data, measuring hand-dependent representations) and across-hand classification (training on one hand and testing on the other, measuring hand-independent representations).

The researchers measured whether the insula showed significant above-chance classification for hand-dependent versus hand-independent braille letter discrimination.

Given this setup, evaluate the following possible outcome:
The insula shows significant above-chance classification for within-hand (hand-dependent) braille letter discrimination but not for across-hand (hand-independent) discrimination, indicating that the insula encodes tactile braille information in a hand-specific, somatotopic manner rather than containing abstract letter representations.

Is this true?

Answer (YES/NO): NO